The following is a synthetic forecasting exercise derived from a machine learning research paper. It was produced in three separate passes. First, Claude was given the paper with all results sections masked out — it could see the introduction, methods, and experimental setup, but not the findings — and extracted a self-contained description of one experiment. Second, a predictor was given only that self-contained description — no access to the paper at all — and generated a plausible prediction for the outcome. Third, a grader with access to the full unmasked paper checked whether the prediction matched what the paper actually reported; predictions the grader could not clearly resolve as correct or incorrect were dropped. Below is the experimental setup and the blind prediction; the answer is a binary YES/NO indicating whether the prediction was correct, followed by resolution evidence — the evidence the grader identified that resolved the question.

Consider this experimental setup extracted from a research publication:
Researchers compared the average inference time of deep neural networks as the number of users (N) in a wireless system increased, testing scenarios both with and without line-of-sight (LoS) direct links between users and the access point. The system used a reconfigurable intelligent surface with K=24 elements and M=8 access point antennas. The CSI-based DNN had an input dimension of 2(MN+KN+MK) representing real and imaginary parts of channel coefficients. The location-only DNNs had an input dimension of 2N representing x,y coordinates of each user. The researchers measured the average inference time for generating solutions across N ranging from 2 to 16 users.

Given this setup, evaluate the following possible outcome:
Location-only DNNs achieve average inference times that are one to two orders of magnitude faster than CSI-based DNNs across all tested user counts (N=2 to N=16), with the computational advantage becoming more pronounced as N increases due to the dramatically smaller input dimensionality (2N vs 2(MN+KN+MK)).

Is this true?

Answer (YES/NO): NO